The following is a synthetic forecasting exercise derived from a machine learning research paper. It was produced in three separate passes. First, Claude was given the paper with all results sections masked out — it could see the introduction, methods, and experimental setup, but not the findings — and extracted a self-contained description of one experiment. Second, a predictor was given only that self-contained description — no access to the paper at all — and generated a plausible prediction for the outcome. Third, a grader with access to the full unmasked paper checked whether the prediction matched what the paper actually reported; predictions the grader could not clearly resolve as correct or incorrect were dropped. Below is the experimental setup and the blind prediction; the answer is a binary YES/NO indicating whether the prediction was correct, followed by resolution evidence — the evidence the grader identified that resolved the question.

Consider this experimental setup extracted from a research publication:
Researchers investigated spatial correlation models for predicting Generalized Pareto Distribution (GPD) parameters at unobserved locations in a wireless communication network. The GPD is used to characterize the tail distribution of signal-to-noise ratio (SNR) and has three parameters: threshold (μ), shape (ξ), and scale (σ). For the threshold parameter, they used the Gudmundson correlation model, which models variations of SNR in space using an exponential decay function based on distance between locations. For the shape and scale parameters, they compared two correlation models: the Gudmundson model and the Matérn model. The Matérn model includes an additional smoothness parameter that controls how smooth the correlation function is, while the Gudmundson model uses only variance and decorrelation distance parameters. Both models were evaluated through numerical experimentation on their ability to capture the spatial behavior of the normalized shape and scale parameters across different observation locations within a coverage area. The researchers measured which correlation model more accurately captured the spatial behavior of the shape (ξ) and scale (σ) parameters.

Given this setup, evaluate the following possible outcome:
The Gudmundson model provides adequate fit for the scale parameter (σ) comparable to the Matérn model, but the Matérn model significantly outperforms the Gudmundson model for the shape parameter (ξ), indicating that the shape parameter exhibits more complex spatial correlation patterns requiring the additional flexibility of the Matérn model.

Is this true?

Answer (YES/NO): NO